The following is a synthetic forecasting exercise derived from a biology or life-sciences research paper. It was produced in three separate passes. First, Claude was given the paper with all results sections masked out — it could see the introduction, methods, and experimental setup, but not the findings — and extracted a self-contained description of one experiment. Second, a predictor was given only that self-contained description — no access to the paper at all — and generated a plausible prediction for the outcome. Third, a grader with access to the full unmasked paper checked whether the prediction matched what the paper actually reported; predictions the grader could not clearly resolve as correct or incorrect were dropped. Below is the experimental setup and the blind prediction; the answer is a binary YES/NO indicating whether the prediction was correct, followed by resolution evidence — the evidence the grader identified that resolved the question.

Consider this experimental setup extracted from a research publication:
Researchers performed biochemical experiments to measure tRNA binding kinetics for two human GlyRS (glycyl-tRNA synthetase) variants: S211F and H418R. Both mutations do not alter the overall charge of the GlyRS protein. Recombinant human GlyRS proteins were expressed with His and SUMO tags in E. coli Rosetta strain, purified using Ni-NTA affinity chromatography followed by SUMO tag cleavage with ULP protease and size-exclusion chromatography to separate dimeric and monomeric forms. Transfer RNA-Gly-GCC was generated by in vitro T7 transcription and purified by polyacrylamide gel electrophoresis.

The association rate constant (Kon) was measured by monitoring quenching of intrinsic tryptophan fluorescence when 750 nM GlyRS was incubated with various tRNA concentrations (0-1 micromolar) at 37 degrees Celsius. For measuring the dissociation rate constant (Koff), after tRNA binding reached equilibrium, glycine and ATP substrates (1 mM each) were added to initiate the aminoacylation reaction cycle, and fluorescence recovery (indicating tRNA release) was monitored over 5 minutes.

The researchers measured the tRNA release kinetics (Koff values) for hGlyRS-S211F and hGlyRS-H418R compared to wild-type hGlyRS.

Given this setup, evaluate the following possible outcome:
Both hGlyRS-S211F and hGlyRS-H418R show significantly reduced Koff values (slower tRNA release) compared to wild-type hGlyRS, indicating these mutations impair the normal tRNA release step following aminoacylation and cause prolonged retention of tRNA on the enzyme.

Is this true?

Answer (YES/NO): YES